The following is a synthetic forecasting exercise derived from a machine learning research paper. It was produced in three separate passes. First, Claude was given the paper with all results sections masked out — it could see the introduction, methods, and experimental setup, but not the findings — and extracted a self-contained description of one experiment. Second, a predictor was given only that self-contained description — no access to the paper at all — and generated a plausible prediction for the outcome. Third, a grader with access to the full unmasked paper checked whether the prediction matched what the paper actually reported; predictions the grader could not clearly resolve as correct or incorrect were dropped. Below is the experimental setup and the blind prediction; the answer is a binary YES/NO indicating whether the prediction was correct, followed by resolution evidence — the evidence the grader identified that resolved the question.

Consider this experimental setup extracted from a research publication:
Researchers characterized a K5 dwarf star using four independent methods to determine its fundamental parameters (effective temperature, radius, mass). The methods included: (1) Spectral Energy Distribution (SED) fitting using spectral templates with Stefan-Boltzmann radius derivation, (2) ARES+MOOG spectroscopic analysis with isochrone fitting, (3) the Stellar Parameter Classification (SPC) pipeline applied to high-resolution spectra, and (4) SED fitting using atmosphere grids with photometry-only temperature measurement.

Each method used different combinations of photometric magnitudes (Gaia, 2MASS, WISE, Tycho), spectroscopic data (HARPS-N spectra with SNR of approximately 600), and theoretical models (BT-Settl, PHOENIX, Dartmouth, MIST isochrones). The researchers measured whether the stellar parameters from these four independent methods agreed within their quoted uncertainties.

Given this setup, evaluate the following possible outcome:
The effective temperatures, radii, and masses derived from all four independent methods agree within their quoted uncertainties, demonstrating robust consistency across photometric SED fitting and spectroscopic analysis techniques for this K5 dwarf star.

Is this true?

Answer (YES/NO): YES